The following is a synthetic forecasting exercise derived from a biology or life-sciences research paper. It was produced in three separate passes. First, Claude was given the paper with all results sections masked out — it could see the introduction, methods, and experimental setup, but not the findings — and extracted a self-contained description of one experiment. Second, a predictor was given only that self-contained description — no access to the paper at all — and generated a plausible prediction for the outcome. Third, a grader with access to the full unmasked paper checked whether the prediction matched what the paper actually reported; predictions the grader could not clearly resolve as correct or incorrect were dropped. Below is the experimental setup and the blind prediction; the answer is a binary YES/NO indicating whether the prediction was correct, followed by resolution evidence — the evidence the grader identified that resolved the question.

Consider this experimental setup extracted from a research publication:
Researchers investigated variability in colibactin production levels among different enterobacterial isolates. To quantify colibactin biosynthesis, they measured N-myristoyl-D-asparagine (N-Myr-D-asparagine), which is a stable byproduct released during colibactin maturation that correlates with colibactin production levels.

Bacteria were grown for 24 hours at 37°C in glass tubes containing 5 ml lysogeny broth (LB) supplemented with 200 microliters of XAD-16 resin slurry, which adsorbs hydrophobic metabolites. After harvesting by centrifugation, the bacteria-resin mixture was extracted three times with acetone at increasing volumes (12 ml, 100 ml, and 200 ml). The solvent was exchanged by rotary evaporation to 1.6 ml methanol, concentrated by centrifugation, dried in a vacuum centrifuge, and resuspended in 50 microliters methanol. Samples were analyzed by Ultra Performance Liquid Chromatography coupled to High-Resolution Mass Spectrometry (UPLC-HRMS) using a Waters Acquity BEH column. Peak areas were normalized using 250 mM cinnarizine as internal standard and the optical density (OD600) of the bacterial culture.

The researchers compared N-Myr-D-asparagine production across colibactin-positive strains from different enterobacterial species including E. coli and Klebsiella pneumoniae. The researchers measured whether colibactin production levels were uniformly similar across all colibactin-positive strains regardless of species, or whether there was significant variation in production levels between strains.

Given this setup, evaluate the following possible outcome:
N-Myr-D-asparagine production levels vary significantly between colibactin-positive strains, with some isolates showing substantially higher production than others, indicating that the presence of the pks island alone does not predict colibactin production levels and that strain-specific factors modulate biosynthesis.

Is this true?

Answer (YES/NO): YES